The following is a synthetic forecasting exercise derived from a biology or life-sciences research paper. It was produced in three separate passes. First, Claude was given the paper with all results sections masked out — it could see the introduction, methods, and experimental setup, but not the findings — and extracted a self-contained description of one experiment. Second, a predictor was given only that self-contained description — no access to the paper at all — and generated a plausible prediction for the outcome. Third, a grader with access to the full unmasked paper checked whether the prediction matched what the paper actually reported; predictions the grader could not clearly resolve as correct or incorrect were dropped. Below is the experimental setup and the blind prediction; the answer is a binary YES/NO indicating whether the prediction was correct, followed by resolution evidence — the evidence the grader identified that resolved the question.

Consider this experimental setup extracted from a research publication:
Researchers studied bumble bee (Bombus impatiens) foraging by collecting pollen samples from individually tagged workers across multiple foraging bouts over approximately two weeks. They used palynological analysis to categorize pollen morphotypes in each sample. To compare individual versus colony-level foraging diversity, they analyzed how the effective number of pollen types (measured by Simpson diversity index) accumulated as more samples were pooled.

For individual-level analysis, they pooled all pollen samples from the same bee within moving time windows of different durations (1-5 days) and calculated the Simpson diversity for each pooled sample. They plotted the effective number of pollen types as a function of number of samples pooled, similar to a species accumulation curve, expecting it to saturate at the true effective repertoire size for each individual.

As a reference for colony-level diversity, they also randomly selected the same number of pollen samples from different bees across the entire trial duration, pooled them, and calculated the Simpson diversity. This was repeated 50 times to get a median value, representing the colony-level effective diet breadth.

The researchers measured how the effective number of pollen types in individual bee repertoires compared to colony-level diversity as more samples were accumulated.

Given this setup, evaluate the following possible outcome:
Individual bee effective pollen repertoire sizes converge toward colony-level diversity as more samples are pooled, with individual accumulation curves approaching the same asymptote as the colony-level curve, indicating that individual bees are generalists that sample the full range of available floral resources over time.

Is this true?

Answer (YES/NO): NO